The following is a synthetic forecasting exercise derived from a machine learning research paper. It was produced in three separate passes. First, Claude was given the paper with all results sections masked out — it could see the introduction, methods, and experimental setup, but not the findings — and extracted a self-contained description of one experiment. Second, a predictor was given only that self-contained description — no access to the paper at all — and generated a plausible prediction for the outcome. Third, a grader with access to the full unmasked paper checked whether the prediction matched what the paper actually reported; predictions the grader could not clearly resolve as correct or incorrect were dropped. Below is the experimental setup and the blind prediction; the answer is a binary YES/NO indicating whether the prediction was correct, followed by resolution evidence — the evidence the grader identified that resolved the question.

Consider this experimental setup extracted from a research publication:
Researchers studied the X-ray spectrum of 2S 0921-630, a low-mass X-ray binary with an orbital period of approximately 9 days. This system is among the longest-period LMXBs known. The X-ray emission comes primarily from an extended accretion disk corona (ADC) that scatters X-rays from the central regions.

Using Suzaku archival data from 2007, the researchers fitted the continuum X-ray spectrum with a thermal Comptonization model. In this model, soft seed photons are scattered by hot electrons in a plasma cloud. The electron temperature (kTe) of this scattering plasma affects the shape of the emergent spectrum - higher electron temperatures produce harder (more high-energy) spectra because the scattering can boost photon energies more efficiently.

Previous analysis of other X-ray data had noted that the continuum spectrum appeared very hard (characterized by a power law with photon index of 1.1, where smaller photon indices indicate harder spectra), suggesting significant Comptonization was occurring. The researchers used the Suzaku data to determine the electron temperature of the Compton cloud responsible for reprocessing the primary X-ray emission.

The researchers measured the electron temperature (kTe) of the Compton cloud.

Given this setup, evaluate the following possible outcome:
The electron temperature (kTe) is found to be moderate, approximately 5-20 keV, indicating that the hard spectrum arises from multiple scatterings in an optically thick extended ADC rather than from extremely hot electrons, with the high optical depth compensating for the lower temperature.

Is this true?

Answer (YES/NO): NO